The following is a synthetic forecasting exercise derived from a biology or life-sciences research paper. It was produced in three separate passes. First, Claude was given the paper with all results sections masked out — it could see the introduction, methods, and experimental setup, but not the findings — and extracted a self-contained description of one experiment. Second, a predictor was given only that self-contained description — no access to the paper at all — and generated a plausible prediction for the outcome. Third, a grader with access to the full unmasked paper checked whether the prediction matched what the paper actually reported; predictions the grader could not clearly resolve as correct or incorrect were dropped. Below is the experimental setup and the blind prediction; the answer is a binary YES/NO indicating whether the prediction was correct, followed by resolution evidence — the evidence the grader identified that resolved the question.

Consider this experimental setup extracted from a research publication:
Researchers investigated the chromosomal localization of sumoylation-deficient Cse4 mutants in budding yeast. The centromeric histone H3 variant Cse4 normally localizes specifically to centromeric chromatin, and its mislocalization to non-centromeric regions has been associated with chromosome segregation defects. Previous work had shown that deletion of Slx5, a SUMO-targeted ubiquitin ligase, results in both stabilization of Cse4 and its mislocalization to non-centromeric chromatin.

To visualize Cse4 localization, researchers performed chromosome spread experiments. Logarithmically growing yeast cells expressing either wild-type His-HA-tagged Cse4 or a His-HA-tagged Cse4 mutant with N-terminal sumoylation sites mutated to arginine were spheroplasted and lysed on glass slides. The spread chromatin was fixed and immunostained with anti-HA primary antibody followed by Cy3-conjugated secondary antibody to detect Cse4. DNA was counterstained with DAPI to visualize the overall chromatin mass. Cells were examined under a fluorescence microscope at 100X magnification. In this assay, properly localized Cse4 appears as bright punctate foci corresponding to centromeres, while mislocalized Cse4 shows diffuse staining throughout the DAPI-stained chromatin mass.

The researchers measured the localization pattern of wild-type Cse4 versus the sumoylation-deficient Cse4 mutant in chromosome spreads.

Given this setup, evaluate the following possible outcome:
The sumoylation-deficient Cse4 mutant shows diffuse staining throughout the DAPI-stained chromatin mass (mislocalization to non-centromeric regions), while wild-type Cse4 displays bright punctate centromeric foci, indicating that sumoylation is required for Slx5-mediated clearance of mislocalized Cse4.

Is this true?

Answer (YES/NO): YES